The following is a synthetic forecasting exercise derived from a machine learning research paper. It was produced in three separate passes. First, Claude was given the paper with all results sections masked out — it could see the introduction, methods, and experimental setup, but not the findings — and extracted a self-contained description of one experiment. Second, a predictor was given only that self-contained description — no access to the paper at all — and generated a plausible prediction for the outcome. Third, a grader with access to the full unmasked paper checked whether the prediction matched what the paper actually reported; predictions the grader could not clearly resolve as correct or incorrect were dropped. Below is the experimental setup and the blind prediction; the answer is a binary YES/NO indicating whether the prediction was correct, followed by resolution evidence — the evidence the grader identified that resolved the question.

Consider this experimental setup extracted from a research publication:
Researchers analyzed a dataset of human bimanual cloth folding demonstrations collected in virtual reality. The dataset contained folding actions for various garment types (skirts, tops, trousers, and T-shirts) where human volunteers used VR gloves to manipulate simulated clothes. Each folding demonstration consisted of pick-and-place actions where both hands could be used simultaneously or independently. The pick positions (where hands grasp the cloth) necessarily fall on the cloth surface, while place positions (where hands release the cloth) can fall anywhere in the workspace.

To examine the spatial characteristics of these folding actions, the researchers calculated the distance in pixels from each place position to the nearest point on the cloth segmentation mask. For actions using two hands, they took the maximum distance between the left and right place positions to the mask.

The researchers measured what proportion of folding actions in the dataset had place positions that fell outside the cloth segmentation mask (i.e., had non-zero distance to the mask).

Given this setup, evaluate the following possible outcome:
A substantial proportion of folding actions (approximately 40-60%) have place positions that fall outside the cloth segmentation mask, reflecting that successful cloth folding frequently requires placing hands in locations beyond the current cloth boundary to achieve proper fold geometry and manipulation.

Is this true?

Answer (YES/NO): NO